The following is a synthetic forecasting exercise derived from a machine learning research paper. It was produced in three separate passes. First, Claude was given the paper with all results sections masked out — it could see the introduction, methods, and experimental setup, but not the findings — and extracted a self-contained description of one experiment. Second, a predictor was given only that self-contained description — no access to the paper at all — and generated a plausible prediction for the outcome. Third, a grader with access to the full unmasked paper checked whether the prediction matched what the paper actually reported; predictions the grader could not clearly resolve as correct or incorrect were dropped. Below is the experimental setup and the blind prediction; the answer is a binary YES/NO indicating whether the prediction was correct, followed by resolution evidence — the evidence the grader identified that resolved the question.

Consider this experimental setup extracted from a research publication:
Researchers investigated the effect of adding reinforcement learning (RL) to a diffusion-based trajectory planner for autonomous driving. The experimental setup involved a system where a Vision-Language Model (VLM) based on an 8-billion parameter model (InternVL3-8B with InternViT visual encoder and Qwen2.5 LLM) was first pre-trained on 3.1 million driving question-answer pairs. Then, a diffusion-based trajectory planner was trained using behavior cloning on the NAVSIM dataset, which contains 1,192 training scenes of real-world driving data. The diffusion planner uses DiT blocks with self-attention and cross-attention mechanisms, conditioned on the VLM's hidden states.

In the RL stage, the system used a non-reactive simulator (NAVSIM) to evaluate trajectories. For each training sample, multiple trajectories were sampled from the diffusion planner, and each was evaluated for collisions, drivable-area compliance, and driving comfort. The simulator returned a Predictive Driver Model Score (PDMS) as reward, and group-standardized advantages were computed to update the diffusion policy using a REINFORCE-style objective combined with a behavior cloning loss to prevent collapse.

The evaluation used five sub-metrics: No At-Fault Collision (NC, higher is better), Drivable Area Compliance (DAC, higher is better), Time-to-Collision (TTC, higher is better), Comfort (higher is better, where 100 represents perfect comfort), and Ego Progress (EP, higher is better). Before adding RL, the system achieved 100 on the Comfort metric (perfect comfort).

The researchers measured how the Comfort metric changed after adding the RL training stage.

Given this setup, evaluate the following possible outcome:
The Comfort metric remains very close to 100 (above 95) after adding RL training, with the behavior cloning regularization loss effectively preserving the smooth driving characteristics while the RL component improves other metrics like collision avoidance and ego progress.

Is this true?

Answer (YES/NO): YES